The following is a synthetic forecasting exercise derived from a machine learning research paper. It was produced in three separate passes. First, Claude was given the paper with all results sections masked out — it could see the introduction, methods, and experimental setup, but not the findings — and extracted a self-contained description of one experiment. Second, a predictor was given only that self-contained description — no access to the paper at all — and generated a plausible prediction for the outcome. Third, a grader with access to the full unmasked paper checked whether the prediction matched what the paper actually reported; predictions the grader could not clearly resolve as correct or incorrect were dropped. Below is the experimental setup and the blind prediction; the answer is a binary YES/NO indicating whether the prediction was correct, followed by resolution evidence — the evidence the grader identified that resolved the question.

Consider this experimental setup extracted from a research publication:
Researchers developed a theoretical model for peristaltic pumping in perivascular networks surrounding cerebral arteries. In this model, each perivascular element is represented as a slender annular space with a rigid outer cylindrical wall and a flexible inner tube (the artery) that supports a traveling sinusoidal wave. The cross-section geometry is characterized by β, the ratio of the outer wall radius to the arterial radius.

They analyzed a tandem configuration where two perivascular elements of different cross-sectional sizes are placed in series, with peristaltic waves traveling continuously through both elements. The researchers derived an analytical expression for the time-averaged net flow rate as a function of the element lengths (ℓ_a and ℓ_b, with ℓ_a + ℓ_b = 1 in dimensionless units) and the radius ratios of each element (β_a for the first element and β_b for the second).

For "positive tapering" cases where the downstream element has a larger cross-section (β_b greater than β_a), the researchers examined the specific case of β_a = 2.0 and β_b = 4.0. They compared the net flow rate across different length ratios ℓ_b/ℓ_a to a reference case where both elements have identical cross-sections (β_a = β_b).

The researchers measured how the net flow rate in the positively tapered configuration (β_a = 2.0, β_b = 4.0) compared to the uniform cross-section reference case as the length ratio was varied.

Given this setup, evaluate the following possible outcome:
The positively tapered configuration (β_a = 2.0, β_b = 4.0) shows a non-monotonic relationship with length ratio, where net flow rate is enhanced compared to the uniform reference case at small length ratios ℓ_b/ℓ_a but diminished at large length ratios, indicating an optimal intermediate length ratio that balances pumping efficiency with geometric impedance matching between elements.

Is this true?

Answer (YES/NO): NO